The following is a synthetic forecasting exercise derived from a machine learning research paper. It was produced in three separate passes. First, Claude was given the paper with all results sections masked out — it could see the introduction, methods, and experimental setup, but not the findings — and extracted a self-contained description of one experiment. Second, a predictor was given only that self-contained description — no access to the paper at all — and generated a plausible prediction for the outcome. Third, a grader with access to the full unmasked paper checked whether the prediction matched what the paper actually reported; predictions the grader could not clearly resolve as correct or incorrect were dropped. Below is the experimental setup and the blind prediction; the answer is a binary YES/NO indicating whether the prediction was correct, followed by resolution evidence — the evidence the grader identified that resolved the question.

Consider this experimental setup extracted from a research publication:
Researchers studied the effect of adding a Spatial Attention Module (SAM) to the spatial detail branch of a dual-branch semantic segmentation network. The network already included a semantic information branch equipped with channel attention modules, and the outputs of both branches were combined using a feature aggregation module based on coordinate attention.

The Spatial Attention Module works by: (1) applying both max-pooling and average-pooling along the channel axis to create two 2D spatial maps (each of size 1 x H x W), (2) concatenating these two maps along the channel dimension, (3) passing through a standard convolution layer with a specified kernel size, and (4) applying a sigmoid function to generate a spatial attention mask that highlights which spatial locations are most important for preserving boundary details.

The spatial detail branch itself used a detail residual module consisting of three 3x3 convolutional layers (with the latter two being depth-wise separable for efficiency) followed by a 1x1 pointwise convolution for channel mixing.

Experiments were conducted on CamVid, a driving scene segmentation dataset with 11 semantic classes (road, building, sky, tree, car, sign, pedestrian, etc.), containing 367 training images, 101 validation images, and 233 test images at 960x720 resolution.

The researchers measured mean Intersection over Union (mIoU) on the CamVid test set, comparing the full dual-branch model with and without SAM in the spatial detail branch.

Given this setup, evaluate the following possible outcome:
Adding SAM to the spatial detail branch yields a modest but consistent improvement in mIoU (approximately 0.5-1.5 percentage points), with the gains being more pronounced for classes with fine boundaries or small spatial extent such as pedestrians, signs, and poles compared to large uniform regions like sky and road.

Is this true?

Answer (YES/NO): NO